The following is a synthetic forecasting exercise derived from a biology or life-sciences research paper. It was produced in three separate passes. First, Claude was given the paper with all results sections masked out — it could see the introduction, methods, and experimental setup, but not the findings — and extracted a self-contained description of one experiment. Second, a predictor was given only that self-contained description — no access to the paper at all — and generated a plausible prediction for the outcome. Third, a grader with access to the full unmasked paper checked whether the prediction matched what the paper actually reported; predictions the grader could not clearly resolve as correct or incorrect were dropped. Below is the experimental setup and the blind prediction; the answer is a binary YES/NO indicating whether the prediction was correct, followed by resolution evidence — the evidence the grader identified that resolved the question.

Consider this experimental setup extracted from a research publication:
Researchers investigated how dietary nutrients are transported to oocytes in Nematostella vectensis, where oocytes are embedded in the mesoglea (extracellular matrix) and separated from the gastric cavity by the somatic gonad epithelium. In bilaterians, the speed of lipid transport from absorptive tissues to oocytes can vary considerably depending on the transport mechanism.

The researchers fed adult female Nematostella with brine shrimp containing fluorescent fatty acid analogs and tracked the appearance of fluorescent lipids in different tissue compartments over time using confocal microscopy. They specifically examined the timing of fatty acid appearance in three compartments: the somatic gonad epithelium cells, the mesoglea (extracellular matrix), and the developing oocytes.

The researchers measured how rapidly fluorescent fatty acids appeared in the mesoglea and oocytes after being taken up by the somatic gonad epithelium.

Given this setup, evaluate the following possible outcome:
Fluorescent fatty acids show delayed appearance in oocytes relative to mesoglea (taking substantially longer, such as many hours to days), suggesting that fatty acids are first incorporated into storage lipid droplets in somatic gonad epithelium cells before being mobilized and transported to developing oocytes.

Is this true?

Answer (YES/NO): NO